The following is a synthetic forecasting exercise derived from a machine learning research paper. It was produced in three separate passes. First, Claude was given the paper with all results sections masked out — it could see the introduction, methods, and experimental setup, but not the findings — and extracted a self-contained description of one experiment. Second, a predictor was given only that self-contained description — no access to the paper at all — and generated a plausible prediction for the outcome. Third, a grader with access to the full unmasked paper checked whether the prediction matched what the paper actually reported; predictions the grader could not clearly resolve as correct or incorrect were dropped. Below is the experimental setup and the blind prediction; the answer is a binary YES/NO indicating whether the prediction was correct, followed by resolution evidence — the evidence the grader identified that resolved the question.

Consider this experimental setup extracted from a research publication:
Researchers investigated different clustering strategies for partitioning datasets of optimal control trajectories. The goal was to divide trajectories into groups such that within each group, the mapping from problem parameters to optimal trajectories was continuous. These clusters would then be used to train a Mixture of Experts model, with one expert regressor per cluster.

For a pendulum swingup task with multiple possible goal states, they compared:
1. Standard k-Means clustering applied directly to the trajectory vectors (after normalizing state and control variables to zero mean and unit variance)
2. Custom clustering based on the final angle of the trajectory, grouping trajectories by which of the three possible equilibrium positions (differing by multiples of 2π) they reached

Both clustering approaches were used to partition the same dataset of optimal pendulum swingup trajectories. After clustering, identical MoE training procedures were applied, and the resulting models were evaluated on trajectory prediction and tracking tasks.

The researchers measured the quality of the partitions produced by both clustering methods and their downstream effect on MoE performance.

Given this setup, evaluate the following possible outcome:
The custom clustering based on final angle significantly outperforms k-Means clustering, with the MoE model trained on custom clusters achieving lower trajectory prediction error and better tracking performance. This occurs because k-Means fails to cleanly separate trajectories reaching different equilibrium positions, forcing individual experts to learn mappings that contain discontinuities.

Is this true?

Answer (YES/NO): NO